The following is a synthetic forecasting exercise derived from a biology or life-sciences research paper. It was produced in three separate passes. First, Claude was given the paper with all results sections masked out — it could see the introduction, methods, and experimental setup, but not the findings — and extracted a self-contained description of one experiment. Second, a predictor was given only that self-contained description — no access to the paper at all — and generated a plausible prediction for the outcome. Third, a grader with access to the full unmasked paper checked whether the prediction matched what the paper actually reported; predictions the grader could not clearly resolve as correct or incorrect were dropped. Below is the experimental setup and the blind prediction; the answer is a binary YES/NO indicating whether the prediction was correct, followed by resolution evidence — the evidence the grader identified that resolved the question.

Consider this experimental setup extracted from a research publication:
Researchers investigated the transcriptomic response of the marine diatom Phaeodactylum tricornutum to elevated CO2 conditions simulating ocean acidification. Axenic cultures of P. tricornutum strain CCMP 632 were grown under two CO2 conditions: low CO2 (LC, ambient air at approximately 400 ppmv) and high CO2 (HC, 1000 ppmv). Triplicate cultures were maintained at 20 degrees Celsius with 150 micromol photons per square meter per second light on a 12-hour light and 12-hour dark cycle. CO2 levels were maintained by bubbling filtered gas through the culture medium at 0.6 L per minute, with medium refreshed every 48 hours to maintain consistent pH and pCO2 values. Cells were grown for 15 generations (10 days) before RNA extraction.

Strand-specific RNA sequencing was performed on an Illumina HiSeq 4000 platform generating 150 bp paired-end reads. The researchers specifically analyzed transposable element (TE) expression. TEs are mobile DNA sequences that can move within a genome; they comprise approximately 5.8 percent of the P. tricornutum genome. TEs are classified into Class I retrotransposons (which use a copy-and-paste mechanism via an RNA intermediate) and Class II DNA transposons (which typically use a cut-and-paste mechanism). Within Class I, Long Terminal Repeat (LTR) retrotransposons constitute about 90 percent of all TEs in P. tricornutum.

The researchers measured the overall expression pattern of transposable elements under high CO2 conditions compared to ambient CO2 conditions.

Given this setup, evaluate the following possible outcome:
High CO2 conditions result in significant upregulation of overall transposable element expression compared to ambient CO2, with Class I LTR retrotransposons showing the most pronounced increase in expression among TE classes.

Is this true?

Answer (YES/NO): YES